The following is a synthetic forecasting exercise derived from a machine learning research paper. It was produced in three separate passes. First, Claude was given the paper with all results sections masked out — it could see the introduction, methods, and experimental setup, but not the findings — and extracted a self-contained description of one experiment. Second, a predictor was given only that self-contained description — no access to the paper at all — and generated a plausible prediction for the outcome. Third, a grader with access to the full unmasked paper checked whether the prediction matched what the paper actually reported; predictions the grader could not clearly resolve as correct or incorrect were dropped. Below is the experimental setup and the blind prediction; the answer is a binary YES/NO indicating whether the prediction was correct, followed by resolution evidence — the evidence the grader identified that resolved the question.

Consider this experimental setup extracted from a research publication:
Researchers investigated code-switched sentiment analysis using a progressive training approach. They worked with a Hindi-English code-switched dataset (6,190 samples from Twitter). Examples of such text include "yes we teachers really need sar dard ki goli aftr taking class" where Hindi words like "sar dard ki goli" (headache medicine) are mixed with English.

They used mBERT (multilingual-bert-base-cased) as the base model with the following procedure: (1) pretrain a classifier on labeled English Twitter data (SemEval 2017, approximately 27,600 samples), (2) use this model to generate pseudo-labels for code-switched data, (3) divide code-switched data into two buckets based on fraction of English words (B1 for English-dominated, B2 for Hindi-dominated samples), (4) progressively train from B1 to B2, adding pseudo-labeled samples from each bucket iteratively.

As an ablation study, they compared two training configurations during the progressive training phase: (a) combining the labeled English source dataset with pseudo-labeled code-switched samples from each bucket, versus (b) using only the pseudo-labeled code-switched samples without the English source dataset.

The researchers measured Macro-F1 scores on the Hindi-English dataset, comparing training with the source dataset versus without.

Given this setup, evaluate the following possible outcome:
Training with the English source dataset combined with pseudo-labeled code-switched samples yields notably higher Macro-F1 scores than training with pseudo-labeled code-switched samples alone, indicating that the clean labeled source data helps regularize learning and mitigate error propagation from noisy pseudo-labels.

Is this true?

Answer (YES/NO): YES